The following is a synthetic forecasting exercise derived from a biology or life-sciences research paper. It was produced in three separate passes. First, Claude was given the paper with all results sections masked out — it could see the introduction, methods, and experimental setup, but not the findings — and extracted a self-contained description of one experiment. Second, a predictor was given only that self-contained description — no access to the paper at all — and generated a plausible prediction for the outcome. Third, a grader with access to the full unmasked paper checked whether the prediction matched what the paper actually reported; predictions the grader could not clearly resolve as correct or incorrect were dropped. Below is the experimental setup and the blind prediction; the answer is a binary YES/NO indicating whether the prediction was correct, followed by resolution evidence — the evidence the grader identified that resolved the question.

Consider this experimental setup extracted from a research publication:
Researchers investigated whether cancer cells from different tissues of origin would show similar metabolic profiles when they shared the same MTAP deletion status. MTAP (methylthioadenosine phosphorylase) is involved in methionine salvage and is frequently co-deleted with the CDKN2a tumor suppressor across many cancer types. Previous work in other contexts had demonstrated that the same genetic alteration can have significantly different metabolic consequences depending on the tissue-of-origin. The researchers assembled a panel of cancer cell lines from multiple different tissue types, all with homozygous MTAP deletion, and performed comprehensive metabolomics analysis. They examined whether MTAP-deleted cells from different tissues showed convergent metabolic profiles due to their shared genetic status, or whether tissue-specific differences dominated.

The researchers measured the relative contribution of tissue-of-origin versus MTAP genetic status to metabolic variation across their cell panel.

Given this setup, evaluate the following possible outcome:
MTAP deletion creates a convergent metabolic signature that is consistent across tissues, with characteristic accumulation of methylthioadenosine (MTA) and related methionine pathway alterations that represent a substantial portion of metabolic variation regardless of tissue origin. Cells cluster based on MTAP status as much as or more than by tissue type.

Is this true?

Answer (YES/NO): NO